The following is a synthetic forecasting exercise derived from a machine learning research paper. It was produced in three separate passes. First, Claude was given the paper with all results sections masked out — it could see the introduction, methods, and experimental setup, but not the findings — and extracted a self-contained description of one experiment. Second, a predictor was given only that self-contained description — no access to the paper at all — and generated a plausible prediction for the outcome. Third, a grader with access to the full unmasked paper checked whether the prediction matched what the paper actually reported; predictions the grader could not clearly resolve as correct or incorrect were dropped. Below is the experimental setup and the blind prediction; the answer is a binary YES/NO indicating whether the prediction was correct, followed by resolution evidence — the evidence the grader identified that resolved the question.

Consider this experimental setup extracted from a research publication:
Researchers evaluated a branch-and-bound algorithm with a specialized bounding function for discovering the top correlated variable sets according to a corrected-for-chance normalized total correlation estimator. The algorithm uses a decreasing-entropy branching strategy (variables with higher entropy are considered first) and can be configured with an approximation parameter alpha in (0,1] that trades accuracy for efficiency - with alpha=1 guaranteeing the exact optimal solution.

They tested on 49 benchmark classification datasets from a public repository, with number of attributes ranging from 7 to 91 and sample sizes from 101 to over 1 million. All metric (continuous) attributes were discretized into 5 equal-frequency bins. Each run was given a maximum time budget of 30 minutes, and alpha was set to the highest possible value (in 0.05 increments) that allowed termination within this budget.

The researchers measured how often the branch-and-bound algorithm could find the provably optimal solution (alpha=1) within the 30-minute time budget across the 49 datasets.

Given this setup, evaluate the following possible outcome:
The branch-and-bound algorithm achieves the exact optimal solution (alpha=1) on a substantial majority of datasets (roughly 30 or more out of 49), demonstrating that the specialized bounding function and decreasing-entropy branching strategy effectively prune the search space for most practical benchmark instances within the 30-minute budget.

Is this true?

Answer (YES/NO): YES